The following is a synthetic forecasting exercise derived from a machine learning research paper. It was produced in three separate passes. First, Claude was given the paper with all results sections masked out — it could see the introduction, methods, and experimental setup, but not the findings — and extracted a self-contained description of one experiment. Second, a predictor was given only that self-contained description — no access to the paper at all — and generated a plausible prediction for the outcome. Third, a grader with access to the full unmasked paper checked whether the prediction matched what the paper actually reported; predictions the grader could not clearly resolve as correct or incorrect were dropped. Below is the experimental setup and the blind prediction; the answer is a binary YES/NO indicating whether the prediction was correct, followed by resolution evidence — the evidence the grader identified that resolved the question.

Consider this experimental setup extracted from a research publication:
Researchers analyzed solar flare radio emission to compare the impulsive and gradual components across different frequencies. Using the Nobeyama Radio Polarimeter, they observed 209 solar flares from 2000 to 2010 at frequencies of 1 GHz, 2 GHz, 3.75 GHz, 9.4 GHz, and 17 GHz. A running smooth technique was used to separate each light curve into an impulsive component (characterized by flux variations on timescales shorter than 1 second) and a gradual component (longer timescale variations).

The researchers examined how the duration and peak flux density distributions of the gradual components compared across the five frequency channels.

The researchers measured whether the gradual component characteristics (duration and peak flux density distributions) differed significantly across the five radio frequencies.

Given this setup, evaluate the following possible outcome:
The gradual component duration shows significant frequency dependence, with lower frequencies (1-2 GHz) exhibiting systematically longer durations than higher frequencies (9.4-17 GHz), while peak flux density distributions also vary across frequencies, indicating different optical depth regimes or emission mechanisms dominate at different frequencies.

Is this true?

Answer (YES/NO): NO